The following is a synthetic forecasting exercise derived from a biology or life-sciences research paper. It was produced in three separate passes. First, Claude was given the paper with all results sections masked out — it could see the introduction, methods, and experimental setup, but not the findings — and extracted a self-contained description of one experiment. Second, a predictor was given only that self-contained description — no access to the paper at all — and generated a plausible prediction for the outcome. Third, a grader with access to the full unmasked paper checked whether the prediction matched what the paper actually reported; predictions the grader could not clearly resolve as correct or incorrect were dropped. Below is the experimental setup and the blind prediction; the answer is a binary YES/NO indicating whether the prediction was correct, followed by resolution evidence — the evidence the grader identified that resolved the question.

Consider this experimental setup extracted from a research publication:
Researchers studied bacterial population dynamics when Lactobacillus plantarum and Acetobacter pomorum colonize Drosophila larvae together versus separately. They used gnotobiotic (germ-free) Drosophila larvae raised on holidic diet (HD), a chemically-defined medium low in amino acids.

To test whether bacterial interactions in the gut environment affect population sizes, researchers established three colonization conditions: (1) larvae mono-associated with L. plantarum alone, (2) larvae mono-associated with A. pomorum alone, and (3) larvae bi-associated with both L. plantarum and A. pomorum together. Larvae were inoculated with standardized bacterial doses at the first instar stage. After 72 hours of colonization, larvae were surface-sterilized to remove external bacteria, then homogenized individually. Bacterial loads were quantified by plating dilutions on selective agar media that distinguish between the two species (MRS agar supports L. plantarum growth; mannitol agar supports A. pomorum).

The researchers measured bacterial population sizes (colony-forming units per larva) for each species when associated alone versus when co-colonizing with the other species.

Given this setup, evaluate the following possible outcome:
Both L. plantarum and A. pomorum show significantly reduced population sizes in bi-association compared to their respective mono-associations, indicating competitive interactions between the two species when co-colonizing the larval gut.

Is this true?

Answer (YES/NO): NO